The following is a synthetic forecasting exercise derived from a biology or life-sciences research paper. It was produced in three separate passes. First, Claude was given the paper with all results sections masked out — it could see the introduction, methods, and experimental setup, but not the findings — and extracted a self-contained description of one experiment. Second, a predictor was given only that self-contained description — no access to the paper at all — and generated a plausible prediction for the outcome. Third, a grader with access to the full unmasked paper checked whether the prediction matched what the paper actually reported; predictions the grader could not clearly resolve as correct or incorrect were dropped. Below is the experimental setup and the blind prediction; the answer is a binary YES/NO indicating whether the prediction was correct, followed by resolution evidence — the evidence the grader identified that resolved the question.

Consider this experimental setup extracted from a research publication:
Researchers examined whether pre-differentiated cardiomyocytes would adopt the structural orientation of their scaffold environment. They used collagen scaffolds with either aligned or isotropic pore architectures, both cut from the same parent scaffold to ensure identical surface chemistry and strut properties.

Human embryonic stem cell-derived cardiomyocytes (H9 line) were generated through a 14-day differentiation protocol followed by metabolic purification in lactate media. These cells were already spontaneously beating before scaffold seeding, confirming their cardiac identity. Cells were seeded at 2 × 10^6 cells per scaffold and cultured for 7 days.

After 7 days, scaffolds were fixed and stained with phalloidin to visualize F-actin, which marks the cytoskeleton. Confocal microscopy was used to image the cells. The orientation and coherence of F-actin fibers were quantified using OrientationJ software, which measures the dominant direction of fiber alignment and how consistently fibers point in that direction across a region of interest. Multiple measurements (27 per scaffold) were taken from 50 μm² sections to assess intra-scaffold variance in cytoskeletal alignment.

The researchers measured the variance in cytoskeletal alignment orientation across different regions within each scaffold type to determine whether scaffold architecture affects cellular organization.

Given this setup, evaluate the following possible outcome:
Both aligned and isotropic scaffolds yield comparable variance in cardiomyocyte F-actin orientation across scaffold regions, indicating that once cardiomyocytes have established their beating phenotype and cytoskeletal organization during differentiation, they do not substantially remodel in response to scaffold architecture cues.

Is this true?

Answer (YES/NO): NO